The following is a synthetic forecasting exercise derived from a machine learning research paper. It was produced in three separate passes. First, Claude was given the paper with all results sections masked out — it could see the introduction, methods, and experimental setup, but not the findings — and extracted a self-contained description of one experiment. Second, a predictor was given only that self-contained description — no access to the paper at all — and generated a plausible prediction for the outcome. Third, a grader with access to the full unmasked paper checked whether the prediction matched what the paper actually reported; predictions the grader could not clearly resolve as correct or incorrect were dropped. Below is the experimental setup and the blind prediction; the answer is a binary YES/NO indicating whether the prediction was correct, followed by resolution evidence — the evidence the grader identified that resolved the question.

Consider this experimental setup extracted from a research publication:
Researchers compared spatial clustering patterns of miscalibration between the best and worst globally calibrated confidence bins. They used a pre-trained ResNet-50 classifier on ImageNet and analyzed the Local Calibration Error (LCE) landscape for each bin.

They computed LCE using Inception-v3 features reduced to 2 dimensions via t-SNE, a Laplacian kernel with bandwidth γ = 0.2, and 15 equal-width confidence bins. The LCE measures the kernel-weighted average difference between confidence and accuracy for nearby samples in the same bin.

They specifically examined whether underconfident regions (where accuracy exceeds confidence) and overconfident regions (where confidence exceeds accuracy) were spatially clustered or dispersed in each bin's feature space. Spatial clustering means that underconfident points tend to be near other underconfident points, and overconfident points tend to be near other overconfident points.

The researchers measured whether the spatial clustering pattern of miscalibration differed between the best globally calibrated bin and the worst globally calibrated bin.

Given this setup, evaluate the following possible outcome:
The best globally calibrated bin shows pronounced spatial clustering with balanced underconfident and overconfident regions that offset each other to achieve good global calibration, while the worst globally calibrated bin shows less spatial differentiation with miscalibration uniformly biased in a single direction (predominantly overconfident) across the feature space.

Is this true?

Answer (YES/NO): NO